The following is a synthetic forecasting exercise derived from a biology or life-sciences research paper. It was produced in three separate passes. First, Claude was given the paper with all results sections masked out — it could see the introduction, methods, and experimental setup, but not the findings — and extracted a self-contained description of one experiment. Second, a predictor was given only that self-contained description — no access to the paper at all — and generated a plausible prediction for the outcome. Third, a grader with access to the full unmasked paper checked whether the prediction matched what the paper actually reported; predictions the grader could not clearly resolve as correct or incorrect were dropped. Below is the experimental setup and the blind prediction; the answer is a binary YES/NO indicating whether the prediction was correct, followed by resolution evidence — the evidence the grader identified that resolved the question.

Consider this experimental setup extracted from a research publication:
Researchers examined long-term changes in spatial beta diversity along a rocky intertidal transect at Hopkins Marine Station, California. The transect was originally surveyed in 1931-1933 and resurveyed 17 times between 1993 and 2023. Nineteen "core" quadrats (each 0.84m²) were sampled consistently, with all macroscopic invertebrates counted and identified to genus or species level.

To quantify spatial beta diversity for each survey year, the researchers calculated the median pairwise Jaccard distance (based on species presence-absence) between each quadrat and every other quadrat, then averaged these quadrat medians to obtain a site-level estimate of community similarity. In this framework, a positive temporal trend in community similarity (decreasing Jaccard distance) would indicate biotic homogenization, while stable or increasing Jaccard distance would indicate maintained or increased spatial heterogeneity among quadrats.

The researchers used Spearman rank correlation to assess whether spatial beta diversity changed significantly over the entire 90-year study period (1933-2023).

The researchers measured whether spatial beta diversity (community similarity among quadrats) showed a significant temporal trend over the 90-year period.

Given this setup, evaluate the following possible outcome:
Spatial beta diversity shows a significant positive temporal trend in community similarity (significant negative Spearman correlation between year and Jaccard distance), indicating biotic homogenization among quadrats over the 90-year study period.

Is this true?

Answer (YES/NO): YES